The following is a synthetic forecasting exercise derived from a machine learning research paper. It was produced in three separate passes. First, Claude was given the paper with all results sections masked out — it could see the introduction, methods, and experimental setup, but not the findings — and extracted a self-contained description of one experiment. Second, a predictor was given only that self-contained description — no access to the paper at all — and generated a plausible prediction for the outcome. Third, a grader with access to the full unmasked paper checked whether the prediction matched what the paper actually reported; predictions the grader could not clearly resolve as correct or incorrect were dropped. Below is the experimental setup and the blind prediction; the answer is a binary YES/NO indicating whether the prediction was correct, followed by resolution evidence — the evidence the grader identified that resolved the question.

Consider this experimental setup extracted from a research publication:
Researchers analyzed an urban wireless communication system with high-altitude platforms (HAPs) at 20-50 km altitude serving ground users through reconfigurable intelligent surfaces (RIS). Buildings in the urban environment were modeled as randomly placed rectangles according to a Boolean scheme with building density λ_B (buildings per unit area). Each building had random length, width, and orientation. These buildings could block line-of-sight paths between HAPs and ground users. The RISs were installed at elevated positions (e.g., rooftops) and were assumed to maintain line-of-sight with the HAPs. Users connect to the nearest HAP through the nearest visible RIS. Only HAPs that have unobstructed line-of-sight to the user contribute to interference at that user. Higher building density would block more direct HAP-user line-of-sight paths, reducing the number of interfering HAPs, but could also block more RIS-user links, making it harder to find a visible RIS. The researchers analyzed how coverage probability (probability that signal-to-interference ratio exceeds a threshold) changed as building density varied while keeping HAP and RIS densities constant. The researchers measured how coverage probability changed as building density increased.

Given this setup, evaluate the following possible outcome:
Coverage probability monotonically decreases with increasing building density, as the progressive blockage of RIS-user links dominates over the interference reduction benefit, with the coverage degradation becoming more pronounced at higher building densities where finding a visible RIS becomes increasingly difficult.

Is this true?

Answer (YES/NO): NO